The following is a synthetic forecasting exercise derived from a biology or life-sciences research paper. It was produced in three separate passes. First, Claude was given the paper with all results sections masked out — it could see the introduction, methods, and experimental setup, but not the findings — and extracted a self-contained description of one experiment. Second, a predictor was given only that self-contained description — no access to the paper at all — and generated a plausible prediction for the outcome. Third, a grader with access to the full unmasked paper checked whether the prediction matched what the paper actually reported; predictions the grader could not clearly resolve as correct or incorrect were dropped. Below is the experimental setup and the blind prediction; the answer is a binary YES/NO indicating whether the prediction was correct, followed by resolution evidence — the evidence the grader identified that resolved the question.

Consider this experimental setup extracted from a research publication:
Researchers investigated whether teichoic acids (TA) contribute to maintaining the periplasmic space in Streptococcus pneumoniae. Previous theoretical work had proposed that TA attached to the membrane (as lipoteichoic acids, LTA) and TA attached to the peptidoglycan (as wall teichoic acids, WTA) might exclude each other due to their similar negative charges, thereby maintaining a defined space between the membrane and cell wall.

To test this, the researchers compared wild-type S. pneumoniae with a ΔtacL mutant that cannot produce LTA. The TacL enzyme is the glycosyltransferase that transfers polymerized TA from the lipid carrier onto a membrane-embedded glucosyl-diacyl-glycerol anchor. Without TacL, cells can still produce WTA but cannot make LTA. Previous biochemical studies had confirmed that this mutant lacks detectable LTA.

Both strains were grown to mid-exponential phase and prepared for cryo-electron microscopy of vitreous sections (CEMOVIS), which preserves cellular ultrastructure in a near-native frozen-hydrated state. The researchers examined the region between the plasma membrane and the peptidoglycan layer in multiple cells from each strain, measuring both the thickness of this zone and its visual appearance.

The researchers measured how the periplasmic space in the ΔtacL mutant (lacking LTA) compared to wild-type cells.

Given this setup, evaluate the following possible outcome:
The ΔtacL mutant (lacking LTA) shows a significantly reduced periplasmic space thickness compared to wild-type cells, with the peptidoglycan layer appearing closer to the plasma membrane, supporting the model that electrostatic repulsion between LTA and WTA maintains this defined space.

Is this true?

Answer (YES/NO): NO